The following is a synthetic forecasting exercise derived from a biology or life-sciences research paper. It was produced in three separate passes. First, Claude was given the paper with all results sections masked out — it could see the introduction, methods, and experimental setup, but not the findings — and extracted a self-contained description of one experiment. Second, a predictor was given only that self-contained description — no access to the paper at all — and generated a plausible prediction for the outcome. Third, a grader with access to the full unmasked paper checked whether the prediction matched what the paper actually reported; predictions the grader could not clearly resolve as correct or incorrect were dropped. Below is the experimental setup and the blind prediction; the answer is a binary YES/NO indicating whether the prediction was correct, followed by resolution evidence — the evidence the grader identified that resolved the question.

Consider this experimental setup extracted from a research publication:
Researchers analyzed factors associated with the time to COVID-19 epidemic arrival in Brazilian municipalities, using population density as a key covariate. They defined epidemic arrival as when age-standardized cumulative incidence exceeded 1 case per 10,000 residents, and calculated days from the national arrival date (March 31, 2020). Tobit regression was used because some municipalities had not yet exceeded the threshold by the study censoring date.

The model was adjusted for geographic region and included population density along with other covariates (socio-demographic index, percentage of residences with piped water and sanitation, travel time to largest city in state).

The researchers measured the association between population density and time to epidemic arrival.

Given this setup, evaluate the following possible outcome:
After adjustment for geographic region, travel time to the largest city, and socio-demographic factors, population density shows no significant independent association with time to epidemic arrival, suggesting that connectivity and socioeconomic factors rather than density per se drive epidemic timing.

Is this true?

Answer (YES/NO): NO